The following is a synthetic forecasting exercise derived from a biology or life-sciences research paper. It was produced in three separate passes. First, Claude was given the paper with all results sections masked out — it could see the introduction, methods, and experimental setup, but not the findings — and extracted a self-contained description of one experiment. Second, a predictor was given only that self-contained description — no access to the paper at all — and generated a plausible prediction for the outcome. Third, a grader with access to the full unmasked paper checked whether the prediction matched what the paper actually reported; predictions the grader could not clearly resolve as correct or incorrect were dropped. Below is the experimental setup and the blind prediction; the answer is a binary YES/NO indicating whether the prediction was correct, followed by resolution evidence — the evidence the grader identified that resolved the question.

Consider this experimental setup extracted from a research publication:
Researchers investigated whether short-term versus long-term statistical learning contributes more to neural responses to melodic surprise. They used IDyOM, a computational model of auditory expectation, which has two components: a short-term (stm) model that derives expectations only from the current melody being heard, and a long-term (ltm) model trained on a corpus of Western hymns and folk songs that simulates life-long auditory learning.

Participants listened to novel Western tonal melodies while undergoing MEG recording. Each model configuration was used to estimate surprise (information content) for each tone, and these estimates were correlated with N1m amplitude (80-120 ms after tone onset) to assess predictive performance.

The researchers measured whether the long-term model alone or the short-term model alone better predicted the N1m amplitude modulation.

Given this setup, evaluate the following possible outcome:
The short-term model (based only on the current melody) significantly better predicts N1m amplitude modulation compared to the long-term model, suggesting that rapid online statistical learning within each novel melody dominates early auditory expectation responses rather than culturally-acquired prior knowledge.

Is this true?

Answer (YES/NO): NO